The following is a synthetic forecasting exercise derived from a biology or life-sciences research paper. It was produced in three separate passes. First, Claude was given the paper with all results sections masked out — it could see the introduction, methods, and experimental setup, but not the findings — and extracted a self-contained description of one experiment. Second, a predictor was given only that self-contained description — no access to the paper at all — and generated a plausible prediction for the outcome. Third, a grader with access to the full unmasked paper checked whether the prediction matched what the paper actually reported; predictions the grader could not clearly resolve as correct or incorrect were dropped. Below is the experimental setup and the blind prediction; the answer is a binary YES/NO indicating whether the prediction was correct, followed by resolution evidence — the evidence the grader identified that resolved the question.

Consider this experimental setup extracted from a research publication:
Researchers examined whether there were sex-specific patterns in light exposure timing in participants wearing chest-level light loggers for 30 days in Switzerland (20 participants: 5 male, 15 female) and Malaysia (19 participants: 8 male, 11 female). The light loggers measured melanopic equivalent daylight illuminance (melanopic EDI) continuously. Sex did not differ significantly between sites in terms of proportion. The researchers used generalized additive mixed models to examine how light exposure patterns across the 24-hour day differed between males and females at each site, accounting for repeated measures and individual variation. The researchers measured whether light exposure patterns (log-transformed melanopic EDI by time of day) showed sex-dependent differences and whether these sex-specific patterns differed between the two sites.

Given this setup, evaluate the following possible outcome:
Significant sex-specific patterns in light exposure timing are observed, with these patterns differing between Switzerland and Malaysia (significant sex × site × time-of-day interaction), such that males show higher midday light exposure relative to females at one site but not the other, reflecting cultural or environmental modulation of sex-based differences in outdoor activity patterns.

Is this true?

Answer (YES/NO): YES